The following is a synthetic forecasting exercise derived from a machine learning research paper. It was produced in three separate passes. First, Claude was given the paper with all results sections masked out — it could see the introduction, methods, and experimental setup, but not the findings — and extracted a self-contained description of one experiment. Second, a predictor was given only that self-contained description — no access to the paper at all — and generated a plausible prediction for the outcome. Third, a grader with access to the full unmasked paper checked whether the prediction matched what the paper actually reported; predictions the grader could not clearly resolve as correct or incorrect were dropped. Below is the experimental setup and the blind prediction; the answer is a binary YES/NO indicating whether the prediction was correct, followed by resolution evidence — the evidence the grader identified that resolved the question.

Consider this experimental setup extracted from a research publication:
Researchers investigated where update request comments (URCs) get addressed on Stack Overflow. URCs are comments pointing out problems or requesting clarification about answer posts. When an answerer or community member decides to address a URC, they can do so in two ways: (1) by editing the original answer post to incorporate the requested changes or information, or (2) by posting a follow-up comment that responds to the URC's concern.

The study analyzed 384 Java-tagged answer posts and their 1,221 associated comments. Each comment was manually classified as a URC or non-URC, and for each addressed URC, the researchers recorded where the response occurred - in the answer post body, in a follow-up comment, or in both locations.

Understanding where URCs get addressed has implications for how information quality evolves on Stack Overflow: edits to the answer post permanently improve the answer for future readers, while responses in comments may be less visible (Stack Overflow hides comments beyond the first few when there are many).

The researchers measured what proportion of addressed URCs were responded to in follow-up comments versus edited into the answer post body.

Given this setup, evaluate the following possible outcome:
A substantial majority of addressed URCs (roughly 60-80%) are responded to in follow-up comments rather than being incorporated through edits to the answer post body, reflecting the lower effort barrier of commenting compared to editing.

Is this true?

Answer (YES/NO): NO